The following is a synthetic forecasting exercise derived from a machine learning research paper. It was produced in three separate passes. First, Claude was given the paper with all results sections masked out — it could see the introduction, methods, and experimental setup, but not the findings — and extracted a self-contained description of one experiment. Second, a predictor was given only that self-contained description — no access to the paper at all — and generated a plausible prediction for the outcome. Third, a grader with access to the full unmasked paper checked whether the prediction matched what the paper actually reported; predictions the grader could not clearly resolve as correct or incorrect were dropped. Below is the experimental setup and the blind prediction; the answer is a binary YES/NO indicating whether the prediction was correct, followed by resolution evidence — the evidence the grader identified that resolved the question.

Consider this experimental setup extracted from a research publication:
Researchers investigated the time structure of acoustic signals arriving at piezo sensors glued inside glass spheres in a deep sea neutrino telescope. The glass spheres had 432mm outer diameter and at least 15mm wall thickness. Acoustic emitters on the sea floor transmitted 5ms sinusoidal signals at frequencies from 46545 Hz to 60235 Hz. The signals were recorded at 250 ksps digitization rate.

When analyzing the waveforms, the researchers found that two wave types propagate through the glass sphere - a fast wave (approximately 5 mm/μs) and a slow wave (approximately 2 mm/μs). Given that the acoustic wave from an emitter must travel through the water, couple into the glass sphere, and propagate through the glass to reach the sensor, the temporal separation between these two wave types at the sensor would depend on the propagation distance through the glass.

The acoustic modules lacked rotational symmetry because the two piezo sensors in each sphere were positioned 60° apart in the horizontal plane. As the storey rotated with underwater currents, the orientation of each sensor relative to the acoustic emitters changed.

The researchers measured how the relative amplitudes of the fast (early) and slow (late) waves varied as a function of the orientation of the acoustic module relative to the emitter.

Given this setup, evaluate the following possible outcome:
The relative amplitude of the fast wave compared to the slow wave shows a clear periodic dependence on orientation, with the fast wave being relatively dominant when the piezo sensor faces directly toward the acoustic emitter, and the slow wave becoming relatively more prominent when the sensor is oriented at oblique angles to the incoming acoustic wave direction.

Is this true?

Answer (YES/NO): NO